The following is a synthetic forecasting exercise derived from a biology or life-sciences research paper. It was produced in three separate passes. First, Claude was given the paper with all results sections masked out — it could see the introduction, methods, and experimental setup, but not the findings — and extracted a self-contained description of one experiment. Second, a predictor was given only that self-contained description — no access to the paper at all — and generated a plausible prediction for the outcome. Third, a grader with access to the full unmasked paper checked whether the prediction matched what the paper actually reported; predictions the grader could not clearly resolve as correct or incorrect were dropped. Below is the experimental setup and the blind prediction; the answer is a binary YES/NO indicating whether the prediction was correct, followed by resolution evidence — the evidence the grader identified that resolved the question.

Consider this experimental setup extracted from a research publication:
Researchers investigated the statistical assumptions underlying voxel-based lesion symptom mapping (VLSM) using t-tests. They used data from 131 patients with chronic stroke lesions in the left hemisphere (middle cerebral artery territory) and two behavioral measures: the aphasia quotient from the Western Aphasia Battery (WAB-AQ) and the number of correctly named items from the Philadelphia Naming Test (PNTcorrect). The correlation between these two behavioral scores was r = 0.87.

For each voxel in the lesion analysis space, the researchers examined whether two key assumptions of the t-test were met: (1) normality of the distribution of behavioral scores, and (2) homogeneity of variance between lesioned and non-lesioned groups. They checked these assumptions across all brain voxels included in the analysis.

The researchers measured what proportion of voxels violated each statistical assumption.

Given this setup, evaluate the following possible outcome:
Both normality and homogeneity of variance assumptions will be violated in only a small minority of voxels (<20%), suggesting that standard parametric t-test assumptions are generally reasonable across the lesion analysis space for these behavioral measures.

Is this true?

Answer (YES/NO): NO